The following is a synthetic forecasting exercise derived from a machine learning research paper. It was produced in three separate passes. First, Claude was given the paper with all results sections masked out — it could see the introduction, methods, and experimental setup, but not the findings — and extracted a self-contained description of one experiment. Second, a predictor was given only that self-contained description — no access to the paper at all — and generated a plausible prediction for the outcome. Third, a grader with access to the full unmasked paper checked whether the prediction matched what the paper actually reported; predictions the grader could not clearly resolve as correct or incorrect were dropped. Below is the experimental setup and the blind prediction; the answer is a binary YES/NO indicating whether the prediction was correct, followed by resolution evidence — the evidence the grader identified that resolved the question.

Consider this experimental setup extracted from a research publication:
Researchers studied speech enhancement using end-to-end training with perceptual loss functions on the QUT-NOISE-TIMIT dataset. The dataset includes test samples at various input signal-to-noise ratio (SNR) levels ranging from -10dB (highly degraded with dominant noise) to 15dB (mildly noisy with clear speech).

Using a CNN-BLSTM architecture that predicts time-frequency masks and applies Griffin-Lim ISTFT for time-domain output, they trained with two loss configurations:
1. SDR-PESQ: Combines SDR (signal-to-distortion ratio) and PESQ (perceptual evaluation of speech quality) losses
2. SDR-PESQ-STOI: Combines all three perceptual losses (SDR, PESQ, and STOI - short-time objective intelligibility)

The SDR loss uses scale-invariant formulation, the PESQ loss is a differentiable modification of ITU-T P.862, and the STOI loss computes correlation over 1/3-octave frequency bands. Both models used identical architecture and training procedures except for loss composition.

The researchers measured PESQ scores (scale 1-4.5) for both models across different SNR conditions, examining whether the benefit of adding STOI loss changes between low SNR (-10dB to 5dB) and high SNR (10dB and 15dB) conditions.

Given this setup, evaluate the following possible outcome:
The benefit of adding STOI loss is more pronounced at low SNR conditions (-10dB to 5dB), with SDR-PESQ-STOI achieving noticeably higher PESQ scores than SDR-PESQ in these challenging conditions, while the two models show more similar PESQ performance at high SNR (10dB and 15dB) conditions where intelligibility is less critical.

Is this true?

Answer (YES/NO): NO